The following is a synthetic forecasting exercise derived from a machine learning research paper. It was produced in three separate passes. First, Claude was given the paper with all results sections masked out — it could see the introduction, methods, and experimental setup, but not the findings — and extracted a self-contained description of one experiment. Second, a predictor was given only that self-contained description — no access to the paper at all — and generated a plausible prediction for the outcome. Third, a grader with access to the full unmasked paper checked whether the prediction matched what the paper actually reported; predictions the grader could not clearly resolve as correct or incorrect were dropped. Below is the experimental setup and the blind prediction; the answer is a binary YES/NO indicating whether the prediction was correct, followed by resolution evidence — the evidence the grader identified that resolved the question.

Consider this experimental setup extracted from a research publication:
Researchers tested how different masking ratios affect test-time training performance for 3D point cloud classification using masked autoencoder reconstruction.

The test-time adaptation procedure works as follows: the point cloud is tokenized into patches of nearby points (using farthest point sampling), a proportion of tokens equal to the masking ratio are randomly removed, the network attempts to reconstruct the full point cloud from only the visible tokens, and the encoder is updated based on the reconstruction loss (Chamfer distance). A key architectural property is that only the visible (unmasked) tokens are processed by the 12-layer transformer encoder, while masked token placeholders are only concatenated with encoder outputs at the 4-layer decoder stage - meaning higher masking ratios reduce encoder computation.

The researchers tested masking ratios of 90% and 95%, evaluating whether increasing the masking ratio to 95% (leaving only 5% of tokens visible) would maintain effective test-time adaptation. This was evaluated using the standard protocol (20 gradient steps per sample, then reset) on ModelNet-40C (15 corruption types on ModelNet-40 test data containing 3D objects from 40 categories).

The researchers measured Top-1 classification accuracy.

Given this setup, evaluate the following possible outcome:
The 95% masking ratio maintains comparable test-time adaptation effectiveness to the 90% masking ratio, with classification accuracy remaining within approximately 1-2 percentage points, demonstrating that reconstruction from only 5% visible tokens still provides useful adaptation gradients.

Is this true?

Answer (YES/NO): YES